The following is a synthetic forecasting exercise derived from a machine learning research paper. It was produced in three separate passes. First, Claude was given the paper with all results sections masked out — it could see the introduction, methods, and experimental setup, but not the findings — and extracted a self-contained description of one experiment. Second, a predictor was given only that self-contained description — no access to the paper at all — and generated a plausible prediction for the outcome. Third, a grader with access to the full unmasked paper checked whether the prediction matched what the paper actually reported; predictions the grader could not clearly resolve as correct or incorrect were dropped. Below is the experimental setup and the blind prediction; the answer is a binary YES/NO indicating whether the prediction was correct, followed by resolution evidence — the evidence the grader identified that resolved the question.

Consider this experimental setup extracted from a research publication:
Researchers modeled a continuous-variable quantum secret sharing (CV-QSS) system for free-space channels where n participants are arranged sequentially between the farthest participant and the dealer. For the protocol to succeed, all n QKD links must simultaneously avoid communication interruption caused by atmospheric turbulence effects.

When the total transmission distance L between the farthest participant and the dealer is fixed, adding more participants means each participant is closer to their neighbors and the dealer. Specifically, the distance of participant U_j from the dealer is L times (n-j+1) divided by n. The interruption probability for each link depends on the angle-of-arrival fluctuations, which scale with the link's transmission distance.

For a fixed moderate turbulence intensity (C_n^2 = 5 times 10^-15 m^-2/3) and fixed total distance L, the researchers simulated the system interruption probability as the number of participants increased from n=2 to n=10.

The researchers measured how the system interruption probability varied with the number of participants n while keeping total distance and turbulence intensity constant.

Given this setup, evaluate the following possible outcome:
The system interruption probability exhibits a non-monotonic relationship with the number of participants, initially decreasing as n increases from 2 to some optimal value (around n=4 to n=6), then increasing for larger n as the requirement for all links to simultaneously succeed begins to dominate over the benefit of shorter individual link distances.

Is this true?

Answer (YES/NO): NO